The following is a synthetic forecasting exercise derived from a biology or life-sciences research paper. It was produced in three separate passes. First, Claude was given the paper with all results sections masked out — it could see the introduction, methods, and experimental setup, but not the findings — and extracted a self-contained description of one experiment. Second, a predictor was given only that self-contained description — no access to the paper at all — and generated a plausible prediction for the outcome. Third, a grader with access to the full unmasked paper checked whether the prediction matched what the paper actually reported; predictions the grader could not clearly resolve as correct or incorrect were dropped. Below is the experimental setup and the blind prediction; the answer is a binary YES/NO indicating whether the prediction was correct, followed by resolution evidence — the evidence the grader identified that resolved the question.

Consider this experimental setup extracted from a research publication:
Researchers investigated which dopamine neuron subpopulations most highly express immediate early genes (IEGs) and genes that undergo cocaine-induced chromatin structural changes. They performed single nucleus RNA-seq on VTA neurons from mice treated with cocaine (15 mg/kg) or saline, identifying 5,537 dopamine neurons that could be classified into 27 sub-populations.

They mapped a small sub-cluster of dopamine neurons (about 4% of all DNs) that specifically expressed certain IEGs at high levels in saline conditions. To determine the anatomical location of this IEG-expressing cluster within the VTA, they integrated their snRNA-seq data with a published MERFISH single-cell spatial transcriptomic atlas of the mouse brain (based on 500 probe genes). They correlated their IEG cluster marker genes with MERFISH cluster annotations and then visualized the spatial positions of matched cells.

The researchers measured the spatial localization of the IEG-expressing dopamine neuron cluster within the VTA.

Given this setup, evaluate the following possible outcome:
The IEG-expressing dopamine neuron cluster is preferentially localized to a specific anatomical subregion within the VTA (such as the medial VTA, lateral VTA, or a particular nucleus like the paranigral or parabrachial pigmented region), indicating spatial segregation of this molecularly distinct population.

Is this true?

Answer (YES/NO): YES